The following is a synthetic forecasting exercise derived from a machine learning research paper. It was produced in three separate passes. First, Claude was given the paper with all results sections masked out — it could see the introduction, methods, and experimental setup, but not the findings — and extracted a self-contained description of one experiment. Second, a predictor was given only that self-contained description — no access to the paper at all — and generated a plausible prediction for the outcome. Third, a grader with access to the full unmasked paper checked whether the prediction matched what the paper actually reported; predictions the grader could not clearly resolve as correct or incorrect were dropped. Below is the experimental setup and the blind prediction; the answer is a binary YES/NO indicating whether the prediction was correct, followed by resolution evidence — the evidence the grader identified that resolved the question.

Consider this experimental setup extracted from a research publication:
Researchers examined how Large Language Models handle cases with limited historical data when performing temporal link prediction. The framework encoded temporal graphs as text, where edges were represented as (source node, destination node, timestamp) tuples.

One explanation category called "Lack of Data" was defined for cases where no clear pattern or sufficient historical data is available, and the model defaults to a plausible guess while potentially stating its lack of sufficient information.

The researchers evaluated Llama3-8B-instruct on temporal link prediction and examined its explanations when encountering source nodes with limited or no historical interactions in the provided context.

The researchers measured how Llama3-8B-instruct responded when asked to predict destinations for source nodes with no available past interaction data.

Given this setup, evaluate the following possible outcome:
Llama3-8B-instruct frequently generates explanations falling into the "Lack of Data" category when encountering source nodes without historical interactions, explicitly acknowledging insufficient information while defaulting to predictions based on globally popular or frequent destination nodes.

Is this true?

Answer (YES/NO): NO